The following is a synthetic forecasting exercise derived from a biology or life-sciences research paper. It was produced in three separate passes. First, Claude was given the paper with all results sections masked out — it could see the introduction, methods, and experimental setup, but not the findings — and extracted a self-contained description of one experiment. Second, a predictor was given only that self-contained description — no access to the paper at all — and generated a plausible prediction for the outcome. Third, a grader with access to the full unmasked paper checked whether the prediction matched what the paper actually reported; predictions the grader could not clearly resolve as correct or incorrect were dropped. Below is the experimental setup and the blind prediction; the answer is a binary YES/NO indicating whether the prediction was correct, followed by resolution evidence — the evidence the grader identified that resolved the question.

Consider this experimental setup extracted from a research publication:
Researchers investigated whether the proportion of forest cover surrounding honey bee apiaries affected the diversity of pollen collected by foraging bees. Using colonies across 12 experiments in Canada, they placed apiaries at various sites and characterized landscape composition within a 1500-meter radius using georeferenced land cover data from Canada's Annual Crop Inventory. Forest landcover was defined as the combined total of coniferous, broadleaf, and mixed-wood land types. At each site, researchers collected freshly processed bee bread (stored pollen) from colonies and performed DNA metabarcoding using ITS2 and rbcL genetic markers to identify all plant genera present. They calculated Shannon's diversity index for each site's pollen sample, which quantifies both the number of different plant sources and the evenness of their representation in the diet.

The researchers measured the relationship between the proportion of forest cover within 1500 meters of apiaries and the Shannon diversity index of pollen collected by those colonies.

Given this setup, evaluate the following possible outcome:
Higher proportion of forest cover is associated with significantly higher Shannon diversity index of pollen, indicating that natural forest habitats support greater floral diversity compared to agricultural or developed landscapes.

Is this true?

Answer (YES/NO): NO